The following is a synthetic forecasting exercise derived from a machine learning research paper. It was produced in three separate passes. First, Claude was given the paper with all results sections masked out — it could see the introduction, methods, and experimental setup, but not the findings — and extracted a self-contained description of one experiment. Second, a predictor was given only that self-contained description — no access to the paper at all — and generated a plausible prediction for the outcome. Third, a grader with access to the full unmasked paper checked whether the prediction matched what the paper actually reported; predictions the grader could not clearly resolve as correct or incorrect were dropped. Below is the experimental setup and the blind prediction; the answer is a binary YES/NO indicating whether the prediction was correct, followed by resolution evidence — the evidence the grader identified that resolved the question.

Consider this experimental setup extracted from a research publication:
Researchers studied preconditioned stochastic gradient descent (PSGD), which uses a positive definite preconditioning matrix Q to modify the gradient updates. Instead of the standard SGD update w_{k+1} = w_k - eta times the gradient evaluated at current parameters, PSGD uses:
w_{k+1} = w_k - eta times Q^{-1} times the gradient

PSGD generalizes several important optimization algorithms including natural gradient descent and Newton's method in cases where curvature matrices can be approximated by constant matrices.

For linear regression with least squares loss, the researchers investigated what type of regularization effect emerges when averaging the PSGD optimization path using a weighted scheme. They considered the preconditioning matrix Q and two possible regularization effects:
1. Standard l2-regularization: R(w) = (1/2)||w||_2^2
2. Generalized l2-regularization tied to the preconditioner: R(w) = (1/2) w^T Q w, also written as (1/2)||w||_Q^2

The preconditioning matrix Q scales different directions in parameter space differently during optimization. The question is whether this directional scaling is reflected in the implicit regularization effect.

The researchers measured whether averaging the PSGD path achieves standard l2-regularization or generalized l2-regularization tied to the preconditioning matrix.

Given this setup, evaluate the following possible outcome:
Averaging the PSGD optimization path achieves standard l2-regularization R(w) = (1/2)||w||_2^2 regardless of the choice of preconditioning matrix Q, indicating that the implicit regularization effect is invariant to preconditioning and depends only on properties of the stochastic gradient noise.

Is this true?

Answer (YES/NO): NO